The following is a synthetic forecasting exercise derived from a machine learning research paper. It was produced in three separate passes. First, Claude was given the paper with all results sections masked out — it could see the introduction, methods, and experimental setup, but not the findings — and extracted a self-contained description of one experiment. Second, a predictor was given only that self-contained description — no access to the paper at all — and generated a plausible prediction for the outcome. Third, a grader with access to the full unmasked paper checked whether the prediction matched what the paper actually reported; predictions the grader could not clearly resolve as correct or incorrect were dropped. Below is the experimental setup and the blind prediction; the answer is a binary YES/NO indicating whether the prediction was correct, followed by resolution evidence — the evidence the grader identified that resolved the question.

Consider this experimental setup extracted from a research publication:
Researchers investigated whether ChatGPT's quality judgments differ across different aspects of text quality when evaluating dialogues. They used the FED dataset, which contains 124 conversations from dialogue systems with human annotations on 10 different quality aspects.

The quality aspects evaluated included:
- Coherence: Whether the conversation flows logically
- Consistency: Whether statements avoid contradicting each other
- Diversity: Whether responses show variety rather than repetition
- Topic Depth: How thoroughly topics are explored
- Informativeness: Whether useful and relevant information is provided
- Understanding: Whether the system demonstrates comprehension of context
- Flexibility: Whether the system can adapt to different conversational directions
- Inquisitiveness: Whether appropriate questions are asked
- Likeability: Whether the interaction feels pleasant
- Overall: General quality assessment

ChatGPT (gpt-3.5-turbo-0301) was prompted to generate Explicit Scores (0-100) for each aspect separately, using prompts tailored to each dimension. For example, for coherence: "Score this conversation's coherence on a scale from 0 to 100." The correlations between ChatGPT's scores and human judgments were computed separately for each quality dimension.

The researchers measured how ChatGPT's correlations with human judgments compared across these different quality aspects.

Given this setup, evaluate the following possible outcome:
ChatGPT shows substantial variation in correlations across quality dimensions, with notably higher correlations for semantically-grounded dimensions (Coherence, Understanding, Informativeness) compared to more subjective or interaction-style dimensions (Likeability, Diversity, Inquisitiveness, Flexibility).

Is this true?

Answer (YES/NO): NO